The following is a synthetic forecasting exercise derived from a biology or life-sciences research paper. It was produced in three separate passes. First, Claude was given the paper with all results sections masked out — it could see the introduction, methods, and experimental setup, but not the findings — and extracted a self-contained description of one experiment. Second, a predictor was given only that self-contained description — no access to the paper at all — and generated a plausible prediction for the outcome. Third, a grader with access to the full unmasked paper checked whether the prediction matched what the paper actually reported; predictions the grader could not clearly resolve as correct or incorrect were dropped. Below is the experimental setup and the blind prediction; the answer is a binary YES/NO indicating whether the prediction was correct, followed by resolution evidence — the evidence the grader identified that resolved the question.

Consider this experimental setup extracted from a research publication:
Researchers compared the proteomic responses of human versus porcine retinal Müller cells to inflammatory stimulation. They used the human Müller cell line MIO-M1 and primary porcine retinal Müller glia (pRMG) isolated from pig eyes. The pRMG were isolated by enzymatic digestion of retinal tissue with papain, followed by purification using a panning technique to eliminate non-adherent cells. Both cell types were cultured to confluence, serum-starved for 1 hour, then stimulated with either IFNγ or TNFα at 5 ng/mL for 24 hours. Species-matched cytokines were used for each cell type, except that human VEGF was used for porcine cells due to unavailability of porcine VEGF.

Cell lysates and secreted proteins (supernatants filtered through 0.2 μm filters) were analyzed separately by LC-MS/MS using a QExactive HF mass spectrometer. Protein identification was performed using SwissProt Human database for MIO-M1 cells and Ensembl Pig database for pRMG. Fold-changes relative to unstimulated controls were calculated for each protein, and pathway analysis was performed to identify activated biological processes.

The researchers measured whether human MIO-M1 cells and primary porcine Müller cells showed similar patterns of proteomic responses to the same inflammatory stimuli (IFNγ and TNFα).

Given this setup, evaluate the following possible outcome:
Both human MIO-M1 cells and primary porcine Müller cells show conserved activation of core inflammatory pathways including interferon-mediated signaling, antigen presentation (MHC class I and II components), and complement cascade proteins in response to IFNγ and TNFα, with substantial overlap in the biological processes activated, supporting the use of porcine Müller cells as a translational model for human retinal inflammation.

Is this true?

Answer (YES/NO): YES